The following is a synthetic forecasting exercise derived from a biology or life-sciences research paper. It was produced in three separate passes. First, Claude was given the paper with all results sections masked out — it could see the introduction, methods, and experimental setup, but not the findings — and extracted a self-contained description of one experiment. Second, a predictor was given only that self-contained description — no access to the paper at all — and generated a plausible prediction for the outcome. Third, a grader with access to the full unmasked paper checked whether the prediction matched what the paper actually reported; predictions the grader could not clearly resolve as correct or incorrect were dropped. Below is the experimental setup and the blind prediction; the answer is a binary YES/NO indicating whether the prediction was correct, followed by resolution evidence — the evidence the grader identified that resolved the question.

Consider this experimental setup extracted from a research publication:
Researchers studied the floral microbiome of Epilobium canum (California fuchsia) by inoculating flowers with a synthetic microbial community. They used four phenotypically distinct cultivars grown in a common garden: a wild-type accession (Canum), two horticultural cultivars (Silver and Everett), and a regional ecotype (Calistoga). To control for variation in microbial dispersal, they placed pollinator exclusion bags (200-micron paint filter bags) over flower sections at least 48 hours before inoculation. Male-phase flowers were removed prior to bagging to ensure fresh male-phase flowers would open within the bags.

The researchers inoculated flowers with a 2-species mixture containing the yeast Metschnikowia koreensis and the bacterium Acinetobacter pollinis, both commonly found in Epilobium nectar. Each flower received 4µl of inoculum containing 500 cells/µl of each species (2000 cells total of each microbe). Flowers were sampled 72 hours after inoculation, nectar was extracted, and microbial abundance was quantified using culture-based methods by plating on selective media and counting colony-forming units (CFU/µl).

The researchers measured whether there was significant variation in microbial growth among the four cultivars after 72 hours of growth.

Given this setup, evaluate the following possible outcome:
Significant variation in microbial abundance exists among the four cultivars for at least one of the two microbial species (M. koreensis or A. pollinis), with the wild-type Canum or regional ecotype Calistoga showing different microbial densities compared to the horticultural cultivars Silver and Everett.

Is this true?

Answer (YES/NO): NO